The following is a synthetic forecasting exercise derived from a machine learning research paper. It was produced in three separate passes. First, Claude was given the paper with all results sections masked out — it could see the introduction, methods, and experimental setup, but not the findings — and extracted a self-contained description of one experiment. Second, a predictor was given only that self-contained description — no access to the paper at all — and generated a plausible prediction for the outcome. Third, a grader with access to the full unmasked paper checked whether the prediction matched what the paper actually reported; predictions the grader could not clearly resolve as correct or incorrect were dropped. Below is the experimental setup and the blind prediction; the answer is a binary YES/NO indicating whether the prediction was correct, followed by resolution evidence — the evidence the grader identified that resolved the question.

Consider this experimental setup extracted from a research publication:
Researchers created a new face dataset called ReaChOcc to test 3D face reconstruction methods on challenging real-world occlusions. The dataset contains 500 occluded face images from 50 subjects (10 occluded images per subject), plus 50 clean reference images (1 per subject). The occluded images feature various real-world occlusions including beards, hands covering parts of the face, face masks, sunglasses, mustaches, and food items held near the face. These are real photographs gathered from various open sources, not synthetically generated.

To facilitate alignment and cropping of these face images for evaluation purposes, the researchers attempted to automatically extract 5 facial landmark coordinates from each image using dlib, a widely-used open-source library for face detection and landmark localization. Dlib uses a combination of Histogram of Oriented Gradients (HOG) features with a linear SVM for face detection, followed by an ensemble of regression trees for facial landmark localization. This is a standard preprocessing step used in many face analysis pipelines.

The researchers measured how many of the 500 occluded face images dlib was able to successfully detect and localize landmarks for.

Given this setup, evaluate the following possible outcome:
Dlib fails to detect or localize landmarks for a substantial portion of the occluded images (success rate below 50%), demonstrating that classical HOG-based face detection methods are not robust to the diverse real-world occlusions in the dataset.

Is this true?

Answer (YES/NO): YES